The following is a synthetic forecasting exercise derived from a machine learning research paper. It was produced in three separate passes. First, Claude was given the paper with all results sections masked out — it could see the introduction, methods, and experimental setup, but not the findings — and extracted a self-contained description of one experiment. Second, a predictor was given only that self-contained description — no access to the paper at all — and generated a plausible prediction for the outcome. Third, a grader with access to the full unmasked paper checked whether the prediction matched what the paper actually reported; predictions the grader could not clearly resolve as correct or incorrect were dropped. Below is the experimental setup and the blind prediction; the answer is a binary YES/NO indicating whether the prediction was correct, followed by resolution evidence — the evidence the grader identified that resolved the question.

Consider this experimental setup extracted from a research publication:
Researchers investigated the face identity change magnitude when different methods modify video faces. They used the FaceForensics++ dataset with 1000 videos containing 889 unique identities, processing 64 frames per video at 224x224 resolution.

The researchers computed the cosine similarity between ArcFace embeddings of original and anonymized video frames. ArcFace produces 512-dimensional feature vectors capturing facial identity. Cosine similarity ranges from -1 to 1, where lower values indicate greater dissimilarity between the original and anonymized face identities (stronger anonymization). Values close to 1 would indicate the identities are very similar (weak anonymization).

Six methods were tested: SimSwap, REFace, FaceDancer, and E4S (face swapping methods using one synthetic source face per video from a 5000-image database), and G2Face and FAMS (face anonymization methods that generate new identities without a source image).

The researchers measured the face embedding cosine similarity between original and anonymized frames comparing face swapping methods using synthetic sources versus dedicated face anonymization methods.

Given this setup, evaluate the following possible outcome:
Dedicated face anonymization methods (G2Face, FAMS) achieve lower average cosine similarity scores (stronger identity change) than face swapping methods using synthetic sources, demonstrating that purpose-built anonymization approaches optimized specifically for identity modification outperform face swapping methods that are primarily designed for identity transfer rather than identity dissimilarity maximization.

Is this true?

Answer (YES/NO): NO